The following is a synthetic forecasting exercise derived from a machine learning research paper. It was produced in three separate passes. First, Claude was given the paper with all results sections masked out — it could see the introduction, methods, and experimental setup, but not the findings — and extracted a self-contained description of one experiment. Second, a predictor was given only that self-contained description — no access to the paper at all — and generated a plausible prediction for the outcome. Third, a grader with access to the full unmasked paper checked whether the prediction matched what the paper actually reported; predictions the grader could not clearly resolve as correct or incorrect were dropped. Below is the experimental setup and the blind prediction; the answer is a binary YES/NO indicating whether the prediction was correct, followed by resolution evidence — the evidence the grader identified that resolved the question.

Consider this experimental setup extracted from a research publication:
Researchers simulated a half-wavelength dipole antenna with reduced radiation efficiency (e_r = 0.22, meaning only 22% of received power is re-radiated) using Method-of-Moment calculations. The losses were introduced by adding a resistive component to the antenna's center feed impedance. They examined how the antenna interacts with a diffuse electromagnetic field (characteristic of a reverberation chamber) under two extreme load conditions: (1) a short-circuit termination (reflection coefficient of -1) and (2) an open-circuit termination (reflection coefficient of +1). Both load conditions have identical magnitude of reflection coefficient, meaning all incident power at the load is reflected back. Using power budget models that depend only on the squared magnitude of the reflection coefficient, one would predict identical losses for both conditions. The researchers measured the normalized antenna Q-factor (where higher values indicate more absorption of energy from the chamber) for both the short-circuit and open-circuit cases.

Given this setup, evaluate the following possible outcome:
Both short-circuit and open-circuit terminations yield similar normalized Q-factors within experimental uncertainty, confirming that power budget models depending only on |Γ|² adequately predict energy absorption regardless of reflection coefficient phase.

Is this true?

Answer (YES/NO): NO